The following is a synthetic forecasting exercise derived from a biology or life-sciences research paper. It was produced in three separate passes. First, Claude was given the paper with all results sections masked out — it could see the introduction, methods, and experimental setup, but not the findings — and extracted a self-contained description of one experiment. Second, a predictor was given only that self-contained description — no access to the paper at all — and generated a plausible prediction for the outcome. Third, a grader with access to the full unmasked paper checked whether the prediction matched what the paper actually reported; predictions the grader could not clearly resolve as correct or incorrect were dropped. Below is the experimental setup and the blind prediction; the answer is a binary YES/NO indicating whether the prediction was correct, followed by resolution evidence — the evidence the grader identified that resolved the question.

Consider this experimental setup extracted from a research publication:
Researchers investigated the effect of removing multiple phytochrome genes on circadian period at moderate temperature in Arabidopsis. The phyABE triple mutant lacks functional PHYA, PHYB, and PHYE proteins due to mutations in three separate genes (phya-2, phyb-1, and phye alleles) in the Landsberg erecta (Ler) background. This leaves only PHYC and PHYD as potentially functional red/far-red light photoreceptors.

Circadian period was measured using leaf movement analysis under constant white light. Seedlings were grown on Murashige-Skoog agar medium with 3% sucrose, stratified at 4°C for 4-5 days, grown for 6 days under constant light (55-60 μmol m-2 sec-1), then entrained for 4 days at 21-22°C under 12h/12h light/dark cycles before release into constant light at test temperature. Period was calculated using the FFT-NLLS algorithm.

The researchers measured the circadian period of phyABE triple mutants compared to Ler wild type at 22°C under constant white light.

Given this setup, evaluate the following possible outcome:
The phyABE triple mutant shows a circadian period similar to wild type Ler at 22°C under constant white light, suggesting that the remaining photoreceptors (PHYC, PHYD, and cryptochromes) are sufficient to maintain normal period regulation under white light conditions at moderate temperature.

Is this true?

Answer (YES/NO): YES